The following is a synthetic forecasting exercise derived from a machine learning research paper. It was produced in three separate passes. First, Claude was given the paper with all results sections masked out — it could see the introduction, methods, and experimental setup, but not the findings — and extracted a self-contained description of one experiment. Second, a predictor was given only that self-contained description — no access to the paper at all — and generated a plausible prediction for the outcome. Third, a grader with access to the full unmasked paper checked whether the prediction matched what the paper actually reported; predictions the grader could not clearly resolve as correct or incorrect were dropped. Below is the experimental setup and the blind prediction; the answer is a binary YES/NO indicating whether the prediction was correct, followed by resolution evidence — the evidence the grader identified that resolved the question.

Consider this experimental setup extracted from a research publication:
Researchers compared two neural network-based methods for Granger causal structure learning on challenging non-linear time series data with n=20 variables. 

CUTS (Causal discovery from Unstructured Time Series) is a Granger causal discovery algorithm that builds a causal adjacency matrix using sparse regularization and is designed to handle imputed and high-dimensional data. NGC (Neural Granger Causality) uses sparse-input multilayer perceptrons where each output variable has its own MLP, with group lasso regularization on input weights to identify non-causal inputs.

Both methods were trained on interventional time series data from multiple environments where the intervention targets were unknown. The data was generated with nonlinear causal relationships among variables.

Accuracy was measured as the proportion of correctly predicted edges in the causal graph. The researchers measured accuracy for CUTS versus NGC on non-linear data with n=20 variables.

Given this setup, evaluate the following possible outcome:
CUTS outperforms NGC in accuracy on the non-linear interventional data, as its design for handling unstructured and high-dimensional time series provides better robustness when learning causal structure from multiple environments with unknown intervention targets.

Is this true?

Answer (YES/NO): YES